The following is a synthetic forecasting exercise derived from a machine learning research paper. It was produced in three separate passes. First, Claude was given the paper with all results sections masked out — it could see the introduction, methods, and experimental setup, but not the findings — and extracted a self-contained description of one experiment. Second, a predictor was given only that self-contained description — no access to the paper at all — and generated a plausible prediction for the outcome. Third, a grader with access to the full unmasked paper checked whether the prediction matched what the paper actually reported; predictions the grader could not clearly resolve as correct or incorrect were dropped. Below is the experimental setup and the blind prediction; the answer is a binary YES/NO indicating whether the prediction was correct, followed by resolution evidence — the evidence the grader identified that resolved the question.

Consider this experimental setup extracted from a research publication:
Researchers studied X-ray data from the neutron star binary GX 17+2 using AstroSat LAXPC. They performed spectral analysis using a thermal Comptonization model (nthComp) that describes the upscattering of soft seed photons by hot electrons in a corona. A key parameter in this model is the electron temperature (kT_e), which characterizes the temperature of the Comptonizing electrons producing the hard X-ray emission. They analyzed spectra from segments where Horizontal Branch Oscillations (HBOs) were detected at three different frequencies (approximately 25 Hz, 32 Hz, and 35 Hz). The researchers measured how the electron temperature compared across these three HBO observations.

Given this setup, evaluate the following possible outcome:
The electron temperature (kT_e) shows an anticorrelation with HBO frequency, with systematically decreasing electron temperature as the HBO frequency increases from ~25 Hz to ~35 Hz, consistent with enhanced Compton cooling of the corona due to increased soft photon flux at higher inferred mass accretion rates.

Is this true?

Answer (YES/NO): NO